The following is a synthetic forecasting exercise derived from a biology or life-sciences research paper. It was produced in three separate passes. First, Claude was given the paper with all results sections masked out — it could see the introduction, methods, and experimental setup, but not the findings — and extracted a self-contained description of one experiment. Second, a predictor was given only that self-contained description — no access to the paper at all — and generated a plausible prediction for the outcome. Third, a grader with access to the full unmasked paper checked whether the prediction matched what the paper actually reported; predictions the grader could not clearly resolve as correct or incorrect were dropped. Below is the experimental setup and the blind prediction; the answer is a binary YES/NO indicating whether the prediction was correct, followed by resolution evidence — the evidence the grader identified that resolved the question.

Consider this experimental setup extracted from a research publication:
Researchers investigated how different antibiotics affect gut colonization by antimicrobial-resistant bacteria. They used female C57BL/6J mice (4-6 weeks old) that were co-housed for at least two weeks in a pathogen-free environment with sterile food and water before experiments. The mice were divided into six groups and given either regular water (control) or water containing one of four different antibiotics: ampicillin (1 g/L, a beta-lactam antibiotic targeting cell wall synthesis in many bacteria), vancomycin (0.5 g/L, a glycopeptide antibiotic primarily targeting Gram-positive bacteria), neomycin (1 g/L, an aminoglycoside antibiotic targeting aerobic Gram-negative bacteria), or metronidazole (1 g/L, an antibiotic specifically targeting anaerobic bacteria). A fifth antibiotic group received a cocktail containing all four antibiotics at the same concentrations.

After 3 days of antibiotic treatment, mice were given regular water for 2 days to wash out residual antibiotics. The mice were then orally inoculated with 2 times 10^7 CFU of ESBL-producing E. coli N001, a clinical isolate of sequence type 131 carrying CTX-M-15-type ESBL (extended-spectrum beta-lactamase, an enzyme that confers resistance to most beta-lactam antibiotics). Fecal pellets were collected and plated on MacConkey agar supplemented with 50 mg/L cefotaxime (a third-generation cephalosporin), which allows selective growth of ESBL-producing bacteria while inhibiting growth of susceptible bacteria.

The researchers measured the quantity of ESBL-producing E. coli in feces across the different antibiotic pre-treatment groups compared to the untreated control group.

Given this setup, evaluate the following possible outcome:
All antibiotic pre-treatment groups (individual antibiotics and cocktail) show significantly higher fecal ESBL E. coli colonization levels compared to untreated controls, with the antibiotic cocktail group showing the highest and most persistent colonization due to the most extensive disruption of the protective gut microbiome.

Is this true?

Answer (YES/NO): NO